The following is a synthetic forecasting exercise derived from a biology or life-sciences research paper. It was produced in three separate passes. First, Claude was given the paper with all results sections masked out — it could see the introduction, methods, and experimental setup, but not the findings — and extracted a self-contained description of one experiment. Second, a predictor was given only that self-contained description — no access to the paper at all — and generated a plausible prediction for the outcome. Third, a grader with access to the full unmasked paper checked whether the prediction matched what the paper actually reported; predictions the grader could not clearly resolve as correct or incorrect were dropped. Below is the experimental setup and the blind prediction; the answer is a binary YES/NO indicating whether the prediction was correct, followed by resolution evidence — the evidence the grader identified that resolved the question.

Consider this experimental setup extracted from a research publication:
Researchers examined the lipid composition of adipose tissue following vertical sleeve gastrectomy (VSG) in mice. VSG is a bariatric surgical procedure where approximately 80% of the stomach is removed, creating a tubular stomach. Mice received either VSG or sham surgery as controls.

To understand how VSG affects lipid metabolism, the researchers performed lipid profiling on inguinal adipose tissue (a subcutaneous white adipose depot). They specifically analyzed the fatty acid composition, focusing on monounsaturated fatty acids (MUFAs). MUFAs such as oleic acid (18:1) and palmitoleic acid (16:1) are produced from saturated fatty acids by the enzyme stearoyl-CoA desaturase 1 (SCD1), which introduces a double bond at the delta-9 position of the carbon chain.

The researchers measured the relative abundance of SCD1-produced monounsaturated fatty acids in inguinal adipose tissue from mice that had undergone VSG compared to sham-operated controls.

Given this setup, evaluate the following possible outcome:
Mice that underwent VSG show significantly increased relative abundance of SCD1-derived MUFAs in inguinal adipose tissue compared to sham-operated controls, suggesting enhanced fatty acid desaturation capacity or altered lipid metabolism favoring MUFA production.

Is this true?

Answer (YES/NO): NO